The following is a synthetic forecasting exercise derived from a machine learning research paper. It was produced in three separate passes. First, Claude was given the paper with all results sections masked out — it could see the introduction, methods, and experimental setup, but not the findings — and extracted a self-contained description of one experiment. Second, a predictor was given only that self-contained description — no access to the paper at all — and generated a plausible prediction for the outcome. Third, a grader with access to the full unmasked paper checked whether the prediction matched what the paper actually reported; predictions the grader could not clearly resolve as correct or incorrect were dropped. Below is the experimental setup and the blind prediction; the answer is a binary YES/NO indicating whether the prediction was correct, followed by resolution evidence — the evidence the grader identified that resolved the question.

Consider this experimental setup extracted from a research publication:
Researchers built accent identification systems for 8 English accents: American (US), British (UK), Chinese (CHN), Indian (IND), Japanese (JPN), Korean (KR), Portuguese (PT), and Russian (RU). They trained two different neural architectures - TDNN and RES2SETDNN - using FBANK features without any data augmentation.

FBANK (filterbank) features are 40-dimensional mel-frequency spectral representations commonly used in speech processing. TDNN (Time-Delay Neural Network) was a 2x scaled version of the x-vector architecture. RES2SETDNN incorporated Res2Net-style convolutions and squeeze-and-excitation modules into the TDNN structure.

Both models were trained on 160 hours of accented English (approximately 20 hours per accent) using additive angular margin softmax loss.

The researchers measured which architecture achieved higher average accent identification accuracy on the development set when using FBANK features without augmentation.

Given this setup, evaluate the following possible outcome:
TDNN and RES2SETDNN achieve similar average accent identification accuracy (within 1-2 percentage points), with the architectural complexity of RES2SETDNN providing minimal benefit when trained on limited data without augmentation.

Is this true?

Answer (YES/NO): NO